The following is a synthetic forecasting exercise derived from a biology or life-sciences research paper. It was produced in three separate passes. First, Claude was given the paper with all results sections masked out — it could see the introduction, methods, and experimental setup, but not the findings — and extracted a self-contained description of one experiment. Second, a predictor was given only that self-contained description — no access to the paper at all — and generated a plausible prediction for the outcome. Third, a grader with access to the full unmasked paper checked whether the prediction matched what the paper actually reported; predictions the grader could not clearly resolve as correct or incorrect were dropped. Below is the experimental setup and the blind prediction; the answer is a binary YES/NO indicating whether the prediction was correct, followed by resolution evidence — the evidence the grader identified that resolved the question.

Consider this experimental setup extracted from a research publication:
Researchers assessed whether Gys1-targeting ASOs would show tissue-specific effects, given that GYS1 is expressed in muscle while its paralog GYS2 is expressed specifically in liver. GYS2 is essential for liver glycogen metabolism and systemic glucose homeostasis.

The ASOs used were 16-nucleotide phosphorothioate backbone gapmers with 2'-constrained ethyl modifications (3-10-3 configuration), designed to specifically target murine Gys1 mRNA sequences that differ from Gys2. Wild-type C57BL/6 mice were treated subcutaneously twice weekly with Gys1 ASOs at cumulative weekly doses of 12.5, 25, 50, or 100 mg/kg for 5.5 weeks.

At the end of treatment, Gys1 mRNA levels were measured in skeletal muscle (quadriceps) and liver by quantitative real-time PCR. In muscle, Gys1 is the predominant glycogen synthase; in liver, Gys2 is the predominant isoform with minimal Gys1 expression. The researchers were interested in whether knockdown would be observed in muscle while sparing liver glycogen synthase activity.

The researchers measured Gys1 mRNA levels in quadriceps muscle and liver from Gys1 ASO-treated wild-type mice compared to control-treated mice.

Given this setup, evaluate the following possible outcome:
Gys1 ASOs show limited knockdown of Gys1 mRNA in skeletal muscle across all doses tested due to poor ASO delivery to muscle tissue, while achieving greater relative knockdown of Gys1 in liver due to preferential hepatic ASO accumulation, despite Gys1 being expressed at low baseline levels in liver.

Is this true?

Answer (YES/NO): NO